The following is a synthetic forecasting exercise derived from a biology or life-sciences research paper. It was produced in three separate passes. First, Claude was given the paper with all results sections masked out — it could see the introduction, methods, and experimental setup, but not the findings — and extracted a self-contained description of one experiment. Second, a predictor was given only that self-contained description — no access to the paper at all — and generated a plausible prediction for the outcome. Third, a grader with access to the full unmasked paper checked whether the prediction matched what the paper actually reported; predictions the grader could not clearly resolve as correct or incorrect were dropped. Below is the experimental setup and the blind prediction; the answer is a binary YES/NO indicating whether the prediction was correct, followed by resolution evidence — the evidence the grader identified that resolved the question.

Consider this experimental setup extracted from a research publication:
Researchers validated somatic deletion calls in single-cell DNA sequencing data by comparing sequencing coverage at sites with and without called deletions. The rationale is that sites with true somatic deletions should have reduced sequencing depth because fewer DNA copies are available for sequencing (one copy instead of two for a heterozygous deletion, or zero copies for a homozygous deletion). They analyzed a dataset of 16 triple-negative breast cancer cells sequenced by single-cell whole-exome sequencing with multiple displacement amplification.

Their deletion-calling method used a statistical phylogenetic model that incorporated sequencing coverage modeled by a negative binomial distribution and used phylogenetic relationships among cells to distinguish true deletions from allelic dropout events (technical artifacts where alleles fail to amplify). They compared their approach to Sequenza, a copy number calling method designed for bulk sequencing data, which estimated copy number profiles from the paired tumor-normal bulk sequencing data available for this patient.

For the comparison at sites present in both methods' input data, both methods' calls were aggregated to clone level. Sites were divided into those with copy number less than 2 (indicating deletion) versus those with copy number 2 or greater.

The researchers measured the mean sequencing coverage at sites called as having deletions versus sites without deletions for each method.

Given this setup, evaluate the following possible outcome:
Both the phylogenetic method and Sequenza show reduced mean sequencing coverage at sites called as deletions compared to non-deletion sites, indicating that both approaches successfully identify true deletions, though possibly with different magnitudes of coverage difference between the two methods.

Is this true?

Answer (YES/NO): NO